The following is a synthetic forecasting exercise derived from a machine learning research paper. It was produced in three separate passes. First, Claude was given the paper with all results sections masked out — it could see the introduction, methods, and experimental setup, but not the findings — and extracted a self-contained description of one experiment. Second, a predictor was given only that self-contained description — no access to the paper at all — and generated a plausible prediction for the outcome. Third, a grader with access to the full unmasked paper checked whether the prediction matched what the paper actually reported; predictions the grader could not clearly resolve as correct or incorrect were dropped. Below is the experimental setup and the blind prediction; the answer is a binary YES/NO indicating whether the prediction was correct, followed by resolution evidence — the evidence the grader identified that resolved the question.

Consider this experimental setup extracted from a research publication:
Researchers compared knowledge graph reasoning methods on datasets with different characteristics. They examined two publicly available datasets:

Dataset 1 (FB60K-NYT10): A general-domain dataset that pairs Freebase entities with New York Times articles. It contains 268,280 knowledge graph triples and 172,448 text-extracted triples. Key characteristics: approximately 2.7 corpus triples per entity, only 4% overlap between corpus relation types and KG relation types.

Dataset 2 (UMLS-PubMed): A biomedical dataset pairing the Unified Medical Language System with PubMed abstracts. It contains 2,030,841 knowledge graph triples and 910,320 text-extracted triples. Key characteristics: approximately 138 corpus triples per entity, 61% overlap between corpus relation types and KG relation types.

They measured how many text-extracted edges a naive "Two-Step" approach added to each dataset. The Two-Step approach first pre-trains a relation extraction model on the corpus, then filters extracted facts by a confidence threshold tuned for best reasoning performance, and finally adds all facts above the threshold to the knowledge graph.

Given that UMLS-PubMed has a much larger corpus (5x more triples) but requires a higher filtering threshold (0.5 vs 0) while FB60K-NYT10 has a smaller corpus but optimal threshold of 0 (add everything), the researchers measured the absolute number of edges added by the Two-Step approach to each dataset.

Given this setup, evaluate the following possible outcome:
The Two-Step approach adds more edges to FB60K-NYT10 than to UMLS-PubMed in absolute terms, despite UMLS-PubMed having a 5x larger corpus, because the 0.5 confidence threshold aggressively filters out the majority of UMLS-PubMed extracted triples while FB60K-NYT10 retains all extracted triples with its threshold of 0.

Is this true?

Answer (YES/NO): YES